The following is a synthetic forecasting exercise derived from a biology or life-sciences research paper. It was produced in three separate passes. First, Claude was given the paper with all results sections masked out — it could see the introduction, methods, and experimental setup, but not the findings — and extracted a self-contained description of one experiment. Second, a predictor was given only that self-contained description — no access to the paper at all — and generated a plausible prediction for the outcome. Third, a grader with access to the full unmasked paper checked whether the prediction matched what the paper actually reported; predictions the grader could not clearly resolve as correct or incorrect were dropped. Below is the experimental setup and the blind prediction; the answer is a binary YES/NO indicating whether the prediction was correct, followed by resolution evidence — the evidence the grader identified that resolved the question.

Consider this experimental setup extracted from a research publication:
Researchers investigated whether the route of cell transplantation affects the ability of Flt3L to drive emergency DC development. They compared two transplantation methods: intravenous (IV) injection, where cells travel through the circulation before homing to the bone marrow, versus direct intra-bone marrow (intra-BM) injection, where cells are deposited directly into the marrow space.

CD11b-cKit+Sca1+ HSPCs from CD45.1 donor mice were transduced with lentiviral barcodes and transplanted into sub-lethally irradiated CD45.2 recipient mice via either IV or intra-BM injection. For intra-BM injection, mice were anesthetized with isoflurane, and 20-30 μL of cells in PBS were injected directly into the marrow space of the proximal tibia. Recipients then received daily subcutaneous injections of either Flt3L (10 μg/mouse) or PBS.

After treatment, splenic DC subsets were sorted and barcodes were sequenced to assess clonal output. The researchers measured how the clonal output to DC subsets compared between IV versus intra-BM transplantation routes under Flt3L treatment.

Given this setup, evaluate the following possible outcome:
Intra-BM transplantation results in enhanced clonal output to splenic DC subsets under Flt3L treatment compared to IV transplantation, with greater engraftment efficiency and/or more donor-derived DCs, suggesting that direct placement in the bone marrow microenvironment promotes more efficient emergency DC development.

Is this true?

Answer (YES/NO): NO